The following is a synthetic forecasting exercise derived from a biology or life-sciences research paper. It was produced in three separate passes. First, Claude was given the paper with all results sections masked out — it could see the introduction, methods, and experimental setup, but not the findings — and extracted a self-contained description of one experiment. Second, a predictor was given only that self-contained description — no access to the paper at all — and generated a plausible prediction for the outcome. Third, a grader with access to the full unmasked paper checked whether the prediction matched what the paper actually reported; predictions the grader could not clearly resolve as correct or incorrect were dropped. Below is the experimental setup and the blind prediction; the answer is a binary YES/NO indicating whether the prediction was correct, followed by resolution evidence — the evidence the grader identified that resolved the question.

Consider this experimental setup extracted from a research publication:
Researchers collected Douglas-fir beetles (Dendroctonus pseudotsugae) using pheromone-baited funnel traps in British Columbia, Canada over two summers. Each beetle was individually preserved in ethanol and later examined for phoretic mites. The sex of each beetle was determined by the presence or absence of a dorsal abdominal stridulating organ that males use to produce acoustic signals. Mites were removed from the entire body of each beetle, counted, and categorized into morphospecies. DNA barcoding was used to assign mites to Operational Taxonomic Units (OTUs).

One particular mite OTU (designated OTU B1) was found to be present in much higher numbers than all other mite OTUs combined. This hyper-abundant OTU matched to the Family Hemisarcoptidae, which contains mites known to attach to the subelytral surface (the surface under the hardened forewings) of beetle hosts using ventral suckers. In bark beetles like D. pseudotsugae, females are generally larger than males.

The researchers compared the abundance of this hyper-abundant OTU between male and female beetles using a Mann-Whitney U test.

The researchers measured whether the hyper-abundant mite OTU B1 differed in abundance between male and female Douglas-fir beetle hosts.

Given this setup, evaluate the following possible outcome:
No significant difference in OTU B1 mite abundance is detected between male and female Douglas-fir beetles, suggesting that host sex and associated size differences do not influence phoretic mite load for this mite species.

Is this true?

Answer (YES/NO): NO